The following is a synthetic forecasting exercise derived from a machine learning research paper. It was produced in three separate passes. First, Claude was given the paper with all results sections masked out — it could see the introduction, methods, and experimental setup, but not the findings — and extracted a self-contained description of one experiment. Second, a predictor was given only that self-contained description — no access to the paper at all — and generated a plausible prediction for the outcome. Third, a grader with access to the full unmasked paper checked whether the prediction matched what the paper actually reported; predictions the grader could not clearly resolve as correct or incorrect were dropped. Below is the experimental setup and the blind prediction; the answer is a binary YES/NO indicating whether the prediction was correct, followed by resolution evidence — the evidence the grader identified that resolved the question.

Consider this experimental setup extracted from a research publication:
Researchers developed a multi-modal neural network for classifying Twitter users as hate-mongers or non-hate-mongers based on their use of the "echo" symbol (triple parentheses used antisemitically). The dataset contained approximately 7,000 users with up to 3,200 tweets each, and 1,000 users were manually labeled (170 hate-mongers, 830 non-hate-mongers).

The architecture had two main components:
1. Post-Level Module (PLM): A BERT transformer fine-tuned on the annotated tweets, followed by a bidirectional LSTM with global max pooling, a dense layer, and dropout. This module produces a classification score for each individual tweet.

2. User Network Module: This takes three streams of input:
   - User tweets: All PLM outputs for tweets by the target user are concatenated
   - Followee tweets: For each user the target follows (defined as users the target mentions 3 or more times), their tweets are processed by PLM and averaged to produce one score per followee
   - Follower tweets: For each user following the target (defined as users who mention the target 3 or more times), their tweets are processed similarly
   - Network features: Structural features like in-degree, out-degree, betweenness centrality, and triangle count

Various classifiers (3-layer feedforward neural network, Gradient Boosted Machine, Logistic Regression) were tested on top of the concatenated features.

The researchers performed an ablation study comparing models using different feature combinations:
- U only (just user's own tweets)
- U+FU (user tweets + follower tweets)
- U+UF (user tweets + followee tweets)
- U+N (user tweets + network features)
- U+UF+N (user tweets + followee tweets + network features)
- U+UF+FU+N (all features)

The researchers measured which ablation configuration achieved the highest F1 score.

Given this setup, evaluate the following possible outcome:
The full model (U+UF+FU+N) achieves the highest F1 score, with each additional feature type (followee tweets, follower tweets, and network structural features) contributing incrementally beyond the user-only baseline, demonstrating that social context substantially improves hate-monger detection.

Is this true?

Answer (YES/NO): NO